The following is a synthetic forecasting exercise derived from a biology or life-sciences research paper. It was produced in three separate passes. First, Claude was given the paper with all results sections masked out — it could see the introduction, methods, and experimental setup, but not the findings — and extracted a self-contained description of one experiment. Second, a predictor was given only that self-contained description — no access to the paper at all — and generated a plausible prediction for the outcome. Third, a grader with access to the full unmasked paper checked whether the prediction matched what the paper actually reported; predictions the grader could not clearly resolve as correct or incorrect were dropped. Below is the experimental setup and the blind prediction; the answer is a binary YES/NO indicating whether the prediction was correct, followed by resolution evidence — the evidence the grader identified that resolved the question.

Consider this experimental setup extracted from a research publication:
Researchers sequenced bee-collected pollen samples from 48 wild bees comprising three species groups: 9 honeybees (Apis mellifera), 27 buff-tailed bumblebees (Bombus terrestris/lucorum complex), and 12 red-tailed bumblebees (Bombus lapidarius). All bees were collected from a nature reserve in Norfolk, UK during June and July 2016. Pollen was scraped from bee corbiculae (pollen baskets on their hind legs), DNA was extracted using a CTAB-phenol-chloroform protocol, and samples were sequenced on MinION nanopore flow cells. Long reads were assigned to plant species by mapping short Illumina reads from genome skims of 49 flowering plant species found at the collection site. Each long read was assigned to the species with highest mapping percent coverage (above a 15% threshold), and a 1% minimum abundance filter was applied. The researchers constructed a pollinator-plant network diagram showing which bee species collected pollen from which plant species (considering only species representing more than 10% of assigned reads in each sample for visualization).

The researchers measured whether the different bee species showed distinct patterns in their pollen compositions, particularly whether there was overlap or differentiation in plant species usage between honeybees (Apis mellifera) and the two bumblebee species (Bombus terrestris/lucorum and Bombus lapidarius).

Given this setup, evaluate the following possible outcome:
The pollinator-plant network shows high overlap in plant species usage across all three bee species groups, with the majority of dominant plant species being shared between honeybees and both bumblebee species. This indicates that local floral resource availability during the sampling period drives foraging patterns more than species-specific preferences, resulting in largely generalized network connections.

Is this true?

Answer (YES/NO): NO